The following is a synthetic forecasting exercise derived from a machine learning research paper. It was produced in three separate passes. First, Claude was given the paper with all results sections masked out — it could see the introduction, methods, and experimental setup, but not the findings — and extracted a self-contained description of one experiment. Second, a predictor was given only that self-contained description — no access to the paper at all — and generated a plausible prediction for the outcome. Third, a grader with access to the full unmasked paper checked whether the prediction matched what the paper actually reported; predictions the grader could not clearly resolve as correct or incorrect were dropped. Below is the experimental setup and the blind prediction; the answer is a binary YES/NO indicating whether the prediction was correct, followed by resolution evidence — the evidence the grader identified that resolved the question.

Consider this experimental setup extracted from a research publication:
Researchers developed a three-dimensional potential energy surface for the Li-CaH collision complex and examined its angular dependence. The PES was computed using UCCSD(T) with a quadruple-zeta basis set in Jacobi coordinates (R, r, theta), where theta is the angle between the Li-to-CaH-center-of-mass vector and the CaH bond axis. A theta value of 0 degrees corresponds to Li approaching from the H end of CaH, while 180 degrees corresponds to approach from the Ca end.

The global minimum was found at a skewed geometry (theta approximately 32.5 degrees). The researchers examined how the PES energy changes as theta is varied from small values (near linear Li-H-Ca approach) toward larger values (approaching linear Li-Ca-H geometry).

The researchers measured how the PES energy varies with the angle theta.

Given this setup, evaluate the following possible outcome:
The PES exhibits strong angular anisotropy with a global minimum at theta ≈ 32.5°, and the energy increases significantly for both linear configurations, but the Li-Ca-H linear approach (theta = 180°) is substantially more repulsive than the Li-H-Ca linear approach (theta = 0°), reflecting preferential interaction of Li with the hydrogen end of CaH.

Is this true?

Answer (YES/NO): YES